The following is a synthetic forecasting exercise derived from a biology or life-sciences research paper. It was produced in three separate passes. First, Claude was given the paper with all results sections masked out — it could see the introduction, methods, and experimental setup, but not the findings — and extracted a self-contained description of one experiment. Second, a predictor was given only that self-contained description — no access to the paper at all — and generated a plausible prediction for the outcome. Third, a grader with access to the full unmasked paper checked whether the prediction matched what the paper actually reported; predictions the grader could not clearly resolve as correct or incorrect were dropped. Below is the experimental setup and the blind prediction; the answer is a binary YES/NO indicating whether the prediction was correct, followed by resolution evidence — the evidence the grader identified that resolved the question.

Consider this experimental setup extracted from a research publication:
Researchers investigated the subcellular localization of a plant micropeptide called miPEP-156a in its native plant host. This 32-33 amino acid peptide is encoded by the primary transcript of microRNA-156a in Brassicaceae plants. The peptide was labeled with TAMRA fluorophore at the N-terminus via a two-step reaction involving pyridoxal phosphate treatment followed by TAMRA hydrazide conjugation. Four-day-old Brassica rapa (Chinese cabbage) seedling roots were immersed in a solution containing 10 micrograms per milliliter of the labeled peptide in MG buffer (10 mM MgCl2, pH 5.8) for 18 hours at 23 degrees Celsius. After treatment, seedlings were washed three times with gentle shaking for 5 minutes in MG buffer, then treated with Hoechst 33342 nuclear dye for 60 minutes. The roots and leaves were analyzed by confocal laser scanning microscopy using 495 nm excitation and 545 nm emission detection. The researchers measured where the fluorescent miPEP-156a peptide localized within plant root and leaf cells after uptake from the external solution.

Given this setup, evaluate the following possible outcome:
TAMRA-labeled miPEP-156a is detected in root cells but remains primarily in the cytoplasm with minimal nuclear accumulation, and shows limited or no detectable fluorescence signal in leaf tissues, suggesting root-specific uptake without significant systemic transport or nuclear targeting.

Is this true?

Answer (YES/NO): NO